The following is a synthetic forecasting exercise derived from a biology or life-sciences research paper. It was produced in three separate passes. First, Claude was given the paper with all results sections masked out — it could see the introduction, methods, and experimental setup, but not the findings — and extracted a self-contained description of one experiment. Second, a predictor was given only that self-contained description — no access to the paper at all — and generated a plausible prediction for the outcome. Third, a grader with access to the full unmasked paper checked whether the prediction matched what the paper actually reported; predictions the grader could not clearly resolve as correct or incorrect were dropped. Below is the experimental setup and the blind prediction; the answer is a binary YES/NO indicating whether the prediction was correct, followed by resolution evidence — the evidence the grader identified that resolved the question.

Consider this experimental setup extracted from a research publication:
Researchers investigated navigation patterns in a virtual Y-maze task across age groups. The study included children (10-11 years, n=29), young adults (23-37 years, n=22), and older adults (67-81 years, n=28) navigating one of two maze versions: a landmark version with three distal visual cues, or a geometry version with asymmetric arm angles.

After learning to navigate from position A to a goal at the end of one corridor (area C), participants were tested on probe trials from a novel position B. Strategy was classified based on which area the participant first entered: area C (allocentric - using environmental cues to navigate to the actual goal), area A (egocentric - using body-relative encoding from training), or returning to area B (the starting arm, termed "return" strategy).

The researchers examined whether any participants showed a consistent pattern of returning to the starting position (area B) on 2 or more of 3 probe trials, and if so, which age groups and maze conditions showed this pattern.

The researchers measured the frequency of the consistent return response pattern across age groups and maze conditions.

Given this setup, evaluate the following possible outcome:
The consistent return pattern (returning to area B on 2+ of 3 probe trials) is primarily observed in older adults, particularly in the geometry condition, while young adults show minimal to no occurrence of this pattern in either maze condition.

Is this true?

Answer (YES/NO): NO